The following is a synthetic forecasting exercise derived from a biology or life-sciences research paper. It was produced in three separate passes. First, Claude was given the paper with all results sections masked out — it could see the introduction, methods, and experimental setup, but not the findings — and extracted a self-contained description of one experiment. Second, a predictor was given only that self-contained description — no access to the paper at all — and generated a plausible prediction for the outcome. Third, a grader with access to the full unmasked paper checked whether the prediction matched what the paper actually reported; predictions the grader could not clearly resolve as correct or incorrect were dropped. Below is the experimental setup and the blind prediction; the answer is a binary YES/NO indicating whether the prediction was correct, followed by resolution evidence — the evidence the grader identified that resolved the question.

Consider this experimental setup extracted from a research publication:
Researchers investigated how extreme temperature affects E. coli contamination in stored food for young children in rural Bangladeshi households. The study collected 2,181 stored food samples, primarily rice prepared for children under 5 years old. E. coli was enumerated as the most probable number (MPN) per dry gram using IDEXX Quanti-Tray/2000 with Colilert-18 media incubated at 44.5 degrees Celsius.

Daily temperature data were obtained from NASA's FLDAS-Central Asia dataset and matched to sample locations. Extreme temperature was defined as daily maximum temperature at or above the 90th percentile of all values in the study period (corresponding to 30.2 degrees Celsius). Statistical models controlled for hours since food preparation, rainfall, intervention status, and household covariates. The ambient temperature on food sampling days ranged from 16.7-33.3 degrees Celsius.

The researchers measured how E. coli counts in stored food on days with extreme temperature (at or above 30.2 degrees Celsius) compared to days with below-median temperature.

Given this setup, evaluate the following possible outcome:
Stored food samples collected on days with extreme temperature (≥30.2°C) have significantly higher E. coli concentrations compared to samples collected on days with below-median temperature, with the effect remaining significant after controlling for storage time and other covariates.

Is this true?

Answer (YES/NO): YES